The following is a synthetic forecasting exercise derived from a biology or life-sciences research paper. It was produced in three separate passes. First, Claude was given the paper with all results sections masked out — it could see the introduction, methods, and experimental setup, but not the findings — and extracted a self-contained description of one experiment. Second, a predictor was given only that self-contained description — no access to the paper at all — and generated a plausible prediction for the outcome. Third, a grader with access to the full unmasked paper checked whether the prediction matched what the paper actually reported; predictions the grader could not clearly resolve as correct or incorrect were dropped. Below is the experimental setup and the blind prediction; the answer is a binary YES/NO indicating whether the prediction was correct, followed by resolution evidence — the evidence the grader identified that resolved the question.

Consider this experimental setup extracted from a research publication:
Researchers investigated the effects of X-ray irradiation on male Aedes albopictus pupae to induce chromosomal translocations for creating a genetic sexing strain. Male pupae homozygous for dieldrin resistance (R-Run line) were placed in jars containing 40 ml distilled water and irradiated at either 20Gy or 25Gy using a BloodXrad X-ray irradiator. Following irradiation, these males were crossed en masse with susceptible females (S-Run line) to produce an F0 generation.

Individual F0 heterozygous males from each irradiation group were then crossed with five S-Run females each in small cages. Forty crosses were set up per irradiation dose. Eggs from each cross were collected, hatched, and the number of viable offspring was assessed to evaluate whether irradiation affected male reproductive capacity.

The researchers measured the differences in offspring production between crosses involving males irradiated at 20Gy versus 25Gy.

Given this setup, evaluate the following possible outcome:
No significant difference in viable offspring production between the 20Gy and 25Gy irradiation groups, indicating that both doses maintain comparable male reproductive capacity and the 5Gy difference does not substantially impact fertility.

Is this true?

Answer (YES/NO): NO